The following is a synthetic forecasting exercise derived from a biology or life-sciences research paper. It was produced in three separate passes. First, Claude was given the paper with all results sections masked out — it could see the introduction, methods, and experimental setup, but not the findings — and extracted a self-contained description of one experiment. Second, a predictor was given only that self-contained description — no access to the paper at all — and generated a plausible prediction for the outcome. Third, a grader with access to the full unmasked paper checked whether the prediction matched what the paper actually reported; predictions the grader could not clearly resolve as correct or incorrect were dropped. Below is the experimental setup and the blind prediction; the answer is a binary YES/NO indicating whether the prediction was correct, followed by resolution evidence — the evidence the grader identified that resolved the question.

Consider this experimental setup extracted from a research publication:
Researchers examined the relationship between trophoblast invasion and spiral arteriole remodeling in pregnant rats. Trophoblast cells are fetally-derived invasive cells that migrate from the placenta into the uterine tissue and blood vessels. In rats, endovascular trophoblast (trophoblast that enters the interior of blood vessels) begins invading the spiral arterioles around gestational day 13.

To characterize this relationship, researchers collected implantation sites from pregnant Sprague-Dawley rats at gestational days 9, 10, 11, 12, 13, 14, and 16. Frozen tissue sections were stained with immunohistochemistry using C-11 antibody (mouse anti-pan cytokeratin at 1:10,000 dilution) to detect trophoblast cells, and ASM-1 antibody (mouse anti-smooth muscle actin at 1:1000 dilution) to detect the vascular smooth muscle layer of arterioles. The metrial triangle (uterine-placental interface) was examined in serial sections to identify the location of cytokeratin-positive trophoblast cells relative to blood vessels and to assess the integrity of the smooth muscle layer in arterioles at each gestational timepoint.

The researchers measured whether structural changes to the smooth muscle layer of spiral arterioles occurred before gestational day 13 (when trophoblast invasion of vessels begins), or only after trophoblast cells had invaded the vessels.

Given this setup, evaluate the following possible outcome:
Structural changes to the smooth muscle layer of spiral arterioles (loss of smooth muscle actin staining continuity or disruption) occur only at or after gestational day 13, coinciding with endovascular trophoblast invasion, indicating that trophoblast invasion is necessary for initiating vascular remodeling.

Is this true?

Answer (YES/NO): NO